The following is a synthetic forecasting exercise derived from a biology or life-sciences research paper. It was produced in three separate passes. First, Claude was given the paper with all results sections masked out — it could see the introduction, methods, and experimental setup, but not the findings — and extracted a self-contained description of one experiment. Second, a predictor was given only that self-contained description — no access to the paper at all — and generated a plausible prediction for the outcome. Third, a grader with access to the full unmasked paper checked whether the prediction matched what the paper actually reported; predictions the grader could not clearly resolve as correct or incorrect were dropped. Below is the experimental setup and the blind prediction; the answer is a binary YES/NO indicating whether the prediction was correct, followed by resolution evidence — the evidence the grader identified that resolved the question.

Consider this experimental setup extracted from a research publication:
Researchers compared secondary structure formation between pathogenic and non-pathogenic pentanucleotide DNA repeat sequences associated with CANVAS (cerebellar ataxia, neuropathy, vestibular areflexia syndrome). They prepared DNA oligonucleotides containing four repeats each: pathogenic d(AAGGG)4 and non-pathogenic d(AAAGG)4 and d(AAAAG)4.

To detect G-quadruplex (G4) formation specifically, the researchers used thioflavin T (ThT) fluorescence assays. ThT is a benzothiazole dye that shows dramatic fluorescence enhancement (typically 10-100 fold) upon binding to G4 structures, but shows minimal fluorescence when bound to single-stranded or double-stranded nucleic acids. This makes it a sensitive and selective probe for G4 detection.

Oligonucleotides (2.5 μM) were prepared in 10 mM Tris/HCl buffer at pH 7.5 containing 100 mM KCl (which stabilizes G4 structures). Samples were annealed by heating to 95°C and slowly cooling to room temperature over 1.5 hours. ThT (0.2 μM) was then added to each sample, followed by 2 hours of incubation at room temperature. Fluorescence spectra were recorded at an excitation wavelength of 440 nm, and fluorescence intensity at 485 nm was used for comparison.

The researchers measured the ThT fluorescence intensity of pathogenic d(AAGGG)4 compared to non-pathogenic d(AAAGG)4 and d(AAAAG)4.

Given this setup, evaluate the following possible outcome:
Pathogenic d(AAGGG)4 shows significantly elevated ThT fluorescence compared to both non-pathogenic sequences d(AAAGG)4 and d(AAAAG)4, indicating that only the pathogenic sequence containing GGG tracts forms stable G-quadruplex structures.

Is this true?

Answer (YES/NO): YES